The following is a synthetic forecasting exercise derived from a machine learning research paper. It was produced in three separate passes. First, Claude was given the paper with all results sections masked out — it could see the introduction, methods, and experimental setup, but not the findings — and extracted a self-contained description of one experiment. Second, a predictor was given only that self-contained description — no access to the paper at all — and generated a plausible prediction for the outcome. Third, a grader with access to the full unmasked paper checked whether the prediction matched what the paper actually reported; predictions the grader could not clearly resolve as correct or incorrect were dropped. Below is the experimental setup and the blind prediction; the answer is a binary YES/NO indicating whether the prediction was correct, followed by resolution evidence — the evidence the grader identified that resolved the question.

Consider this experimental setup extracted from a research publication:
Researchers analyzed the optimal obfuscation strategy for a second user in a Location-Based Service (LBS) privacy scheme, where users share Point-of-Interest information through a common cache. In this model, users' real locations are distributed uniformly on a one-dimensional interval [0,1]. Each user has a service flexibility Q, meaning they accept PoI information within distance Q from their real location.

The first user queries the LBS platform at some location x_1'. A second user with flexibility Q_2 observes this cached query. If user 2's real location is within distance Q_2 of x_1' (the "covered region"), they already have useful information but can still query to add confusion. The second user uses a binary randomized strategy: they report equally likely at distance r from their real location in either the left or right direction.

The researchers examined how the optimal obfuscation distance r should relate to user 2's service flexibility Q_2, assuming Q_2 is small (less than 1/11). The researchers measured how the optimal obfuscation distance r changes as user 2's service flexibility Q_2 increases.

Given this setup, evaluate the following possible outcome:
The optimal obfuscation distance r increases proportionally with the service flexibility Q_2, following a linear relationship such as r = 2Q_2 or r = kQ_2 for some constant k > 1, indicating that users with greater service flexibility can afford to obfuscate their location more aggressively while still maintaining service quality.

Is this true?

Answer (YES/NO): NO